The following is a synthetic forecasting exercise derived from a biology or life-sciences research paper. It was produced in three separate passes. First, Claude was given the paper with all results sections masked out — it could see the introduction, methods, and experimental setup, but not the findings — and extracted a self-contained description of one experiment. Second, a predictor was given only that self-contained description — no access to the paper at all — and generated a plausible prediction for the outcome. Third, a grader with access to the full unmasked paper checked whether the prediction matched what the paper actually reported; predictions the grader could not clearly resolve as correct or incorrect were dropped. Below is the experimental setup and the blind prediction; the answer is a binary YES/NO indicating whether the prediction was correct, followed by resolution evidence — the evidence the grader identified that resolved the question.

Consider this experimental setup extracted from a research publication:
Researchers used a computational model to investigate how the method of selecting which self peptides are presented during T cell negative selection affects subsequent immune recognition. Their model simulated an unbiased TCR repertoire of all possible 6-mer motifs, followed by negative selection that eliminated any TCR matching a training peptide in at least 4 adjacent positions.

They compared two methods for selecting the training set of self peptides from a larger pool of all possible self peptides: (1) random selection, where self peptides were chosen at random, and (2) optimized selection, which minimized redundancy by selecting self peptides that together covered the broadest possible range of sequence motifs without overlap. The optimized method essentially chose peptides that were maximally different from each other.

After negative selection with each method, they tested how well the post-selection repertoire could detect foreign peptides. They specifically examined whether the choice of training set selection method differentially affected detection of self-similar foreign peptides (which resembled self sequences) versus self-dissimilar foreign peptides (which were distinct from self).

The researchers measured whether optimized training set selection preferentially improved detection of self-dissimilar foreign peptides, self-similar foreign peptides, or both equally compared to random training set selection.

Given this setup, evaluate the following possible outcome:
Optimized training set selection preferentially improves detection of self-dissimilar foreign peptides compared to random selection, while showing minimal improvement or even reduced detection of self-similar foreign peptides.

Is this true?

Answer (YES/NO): NO